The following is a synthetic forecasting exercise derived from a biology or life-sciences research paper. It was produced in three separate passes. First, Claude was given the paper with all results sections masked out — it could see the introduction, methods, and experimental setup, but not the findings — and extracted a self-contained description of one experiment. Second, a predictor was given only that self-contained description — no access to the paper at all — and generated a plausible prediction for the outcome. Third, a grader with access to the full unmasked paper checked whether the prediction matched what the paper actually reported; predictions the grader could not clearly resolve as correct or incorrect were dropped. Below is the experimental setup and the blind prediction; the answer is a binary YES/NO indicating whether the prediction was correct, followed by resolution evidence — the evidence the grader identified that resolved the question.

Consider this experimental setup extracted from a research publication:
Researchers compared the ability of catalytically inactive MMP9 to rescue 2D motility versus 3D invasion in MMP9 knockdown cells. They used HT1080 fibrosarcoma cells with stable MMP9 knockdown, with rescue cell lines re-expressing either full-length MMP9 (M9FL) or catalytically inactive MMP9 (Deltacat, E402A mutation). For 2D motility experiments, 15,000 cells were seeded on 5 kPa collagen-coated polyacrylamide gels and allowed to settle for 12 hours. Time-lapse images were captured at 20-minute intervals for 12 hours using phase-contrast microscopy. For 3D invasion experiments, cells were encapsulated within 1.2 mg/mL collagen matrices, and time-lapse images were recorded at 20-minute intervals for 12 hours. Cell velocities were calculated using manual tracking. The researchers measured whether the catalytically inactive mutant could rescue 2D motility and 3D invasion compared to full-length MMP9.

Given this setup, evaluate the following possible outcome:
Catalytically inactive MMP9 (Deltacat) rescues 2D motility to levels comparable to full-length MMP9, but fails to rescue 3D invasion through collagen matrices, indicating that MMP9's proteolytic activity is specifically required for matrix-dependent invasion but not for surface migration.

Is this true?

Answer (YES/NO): YES